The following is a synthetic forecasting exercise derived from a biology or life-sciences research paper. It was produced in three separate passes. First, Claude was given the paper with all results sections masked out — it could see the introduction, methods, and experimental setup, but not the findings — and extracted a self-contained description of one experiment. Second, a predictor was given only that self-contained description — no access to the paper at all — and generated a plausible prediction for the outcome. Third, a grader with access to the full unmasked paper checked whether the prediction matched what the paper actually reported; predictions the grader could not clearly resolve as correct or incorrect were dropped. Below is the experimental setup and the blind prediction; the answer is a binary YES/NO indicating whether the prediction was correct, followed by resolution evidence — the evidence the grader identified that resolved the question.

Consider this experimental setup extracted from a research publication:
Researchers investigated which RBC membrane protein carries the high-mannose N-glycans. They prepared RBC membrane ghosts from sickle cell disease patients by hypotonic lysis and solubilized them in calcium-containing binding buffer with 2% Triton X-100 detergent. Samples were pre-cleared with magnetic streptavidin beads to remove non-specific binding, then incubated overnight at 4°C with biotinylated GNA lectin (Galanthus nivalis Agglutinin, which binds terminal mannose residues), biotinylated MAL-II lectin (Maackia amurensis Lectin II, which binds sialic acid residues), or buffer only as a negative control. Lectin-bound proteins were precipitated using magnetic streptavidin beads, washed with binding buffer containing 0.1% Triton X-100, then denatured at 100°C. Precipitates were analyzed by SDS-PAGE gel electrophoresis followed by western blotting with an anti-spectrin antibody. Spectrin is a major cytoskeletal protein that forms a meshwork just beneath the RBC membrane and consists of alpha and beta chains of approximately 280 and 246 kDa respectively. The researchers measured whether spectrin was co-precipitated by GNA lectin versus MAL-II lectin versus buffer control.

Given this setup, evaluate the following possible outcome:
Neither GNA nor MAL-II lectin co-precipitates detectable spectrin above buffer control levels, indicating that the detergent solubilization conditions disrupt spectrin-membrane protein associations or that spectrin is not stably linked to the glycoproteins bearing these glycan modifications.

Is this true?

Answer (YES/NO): NO